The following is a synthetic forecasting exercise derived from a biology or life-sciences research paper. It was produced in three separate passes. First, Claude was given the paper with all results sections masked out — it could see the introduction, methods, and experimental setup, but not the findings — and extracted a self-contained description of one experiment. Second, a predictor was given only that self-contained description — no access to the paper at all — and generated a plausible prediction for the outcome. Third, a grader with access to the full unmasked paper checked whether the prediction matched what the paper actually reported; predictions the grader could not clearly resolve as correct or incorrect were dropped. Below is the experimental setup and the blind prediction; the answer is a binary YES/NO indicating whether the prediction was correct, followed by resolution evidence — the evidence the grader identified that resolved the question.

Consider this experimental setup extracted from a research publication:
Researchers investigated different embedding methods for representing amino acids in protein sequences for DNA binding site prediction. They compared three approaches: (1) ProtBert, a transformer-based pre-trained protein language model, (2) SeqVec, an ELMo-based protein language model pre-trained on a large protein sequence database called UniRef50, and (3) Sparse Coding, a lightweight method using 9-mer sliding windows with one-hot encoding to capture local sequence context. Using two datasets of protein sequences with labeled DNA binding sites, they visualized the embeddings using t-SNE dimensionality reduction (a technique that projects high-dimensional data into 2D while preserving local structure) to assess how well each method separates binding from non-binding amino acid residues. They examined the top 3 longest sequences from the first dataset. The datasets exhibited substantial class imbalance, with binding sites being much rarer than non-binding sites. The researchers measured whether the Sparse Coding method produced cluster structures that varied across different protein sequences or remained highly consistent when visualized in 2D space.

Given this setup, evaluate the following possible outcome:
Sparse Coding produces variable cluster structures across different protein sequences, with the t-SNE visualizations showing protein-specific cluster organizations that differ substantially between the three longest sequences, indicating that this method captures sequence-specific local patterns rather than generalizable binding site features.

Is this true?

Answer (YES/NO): NO